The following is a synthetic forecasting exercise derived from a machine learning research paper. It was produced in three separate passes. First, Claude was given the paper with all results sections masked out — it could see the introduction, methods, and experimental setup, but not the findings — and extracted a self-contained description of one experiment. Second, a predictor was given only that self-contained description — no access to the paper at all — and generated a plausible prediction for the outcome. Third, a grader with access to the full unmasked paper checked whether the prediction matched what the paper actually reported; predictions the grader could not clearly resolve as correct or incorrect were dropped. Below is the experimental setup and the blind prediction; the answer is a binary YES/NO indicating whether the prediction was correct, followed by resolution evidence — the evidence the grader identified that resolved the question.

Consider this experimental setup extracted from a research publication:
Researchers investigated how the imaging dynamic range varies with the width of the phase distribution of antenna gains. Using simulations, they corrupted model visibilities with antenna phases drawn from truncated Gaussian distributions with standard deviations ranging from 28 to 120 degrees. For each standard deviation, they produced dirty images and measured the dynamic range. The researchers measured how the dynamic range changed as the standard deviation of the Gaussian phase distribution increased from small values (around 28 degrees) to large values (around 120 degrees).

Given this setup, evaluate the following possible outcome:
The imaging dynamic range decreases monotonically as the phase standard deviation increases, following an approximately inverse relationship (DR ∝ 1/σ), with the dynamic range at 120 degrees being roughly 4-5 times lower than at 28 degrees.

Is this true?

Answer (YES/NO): NO